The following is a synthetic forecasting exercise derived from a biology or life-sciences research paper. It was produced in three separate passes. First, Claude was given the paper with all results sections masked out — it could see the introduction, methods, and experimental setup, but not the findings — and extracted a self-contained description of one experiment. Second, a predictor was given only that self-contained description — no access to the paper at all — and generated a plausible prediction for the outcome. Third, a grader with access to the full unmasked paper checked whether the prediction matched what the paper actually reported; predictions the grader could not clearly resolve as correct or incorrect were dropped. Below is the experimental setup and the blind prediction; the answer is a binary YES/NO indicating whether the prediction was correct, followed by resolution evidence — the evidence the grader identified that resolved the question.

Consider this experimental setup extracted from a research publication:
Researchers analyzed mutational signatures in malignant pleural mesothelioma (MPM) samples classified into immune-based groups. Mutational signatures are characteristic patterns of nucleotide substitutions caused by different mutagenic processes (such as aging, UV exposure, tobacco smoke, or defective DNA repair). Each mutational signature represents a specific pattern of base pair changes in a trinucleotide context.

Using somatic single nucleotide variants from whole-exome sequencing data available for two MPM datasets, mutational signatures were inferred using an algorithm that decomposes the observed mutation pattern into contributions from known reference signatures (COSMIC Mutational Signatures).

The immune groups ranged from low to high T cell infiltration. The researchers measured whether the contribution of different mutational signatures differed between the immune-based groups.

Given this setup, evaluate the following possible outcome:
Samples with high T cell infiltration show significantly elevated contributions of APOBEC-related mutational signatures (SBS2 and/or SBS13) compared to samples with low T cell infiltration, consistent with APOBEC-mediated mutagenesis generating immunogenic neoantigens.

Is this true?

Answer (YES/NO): NO